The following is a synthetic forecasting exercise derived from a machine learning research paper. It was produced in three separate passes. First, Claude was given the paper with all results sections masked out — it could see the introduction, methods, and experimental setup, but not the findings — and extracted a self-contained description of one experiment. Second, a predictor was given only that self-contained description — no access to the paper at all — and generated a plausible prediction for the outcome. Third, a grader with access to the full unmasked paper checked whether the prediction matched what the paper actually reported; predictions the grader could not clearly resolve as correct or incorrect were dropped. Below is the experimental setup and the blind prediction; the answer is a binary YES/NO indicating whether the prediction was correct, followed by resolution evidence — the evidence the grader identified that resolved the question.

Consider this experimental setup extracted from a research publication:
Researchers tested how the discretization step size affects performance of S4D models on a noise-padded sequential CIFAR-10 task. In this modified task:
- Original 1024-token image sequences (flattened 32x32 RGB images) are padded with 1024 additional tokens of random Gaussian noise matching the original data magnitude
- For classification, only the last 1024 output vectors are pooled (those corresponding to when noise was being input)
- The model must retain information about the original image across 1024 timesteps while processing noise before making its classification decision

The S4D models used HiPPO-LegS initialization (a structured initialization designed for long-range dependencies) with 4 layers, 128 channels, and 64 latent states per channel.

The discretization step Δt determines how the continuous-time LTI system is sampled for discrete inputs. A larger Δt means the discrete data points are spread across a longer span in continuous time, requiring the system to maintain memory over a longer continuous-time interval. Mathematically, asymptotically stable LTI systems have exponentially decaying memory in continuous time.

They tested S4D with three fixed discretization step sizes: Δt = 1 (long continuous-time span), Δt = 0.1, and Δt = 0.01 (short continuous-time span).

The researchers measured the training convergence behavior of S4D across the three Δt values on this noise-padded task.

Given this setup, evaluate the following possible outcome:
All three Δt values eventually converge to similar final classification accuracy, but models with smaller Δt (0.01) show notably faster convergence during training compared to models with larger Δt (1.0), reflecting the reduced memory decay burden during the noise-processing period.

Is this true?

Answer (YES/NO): NO